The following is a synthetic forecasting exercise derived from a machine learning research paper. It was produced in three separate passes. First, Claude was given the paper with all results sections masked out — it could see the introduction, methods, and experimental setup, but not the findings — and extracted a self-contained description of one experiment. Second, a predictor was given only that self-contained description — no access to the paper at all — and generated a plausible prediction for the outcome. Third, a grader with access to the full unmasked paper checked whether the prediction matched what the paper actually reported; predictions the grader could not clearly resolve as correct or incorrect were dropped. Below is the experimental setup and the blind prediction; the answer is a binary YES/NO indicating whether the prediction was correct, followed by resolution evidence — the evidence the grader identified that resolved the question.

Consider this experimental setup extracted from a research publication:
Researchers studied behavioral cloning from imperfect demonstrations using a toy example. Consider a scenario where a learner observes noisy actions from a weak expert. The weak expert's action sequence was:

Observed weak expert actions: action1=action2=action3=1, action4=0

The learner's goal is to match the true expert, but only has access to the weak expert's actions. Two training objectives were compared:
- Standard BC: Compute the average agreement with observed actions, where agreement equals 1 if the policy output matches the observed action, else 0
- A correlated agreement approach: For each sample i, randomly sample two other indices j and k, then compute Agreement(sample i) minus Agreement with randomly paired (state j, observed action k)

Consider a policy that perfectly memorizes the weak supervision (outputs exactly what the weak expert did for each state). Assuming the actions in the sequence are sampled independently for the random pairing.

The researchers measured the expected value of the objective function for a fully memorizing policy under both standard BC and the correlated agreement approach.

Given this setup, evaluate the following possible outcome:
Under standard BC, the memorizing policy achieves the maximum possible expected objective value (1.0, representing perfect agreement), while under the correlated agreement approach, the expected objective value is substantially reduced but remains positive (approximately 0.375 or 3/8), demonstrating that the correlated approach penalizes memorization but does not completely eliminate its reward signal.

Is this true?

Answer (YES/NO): YES